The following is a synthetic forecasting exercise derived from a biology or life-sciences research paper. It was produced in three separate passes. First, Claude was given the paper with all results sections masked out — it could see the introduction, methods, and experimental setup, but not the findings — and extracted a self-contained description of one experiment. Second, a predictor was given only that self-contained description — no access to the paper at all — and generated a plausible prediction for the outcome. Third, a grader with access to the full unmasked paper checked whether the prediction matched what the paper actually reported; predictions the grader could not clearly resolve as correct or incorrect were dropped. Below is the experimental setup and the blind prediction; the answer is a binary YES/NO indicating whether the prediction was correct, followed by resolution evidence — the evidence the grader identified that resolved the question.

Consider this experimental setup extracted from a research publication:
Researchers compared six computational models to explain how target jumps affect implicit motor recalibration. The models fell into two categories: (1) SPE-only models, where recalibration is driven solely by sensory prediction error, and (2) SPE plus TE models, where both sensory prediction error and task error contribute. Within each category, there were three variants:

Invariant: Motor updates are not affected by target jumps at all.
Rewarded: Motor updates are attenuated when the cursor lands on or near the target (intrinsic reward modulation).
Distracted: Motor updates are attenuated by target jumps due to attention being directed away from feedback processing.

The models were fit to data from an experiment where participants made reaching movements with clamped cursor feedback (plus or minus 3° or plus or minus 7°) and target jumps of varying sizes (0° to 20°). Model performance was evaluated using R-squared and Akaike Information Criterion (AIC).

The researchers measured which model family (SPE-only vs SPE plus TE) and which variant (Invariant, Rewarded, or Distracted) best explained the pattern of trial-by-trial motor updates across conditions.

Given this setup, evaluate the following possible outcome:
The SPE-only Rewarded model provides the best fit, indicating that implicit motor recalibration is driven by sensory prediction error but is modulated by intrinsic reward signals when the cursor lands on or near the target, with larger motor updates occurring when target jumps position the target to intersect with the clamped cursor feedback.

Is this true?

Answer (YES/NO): NO